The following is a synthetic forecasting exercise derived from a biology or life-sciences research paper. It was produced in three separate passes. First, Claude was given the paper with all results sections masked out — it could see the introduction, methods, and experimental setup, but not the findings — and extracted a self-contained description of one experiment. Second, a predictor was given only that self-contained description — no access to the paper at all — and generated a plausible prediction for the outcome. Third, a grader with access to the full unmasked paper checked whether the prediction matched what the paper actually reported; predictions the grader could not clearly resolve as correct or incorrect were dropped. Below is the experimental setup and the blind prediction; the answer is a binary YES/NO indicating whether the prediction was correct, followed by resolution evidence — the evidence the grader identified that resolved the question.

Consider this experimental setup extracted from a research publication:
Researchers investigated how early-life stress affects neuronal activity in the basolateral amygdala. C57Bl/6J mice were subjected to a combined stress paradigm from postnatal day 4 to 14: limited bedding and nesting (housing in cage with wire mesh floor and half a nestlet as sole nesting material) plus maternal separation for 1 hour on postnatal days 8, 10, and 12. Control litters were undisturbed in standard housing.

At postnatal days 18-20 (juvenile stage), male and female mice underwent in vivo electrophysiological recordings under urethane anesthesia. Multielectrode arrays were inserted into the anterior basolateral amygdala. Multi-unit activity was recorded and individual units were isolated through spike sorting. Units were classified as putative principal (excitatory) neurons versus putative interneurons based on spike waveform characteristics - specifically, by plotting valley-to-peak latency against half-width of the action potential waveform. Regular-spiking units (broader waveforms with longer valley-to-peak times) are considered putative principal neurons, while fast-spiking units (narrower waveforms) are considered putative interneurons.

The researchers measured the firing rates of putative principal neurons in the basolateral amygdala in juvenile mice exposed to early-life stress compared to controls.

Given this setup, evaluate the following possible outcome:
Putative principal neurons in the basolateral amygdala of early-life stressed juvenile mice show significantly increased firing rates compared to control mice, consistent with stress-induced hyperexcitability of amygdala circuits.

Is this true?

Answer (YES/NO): NO